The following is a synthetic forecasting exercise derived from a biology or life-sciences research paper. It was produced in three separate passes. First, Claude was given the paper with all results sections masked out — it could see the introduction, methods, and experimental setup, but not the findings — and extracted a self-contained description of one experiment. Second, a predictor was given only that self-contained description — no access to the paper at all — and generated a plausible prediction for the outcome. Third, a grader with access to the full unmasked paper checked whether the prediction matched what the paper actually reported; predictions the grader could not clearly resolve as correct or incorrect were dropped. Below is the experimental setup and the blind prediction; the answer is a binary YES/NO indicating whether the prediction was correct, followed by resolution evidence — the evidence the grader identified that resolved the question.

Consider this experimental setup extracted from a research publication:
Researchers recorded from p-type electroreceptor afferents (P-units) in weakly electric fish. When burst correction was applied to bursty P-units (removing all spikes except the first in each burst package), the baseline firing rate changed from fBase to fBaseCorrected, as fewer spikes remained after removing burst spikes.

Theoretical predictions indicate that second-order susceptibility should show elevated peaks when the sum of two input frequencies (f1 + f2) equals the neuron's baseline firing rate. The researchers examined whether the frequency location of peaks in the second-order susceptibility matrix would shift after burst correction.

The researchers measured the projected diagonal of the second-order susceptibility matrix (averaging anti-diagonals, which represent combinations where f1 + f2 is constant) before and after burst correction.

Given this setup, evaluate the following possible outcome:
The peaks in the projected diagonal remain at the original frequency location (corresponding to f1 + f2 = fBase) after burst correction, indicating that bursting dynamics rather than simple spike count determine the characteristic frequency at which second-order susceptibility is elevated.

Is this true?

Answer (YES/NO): NO